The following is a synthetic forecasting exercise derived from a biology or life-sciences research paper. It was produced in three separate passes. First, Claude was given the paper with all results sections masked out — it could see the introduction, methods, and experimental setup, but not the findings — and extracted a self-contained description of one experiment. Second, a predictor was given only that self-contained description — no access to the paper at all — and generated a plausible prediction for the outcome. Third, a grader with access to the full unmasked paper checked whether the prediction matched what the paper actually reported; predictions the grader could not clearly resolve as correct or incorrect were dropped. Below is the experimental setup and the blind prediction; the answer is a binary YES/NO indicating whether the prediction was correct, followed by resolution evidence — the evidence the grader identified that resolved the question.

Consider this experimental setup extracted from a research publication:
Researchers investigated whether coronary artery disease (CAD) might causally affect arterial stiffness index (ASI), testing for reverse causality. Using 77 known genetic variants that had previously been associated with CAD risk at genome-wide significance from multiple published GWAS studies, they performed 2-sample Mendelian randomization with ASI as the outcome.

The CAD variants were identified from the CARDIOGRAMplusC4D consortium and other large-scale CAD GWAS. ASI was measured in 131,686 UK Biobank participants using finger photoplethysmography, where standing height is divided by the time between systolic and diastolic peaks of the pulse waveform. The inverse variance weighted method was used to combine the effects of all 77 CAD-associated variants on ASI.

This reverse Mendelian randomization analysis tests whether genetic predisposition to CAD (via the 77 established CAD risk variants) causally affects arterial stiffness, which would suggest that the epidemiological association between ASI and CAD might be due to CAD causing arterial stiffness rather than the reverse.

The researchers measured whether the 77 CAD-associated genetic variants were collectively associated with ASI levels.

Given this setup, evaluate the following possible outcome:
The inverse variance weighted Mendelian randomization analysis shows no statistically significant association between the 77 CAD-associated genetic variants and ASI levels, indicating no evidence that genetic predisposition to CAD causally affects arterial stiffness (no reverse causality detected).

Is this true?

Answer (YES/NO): YES